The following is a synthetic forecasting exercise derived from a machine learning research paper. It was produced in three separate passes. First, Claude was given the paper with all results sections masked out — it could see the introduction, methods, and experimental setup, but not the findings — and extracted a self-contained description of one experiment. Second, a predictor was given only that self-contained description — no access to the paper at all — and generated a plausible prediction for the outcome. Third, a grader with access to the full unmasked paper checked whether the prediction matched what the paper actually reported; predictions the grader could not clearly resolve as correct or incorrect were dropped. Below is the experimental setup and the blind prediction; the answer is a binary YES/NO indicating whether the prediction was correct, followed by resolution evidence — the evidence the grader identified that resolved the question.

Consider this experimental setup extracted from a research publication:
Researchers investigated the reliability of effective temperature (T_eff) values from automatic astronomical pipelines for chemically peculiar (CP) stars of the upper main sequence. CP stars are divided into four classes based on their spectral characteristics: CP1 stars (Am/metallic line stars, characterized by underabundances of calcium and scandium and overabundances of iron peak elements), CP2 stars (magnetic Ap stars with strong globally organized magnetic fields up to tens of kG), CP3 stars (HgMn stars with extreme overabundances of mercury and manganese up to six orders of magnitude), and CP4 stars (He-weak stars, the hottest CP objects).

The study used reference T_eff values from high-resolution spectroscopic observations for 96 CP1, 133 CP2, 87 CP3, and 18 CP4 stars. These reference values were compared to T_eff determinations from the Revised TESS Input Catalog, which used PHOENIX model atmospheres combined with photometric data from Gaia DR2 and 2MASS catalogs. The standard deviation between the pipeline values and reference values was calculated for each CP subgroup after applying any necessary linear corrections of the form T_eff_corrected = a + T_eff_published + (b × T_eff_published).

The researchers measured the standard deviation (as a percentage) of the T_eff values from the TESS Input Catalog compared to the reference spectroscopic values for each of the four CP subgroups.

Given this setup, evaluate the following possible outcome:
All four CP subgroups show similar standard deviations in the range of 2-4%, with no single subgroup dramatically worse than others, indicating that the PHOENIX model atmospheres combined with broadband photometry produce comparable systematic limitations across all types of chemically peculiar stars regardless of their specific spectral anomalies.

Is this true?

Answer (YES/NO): NO